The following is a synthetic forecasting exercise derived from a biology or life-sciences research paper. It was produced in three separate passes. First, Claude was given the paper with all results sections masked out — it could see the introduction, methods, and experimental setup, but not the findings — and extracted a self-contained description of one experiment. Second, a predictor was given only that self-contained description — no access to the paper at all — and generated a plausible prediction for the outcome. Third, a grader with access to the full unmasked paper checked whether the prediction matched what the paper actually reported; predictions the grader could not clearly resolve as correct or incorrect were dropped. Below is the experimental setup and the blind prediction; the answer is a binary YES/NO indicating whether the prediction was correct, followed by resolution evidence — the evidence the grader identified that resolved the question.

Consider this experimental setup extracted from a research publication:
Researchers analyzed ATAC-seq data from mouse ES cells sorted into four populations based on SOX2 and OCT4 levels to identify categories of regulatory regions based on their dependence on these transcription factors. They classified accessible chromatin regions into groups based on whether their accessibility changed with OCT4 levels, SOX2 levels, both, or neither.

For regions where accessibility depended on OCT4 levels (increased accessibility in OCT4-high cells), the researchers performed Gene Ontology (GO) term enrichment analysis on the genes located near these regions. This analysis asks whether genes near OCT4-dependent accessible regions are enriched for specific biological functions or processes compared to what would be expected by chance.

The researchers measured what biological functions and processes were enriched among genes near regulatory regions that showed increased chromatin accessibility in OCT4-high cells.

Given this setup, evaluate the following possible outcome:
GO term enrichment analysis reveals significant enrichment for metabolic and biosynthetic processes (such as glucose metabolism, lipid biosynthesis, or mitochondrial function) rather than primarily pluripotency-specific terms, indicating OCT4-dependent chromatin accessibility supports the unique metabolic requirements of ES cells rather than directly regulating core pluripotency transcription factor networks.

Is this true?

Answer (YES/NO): NO